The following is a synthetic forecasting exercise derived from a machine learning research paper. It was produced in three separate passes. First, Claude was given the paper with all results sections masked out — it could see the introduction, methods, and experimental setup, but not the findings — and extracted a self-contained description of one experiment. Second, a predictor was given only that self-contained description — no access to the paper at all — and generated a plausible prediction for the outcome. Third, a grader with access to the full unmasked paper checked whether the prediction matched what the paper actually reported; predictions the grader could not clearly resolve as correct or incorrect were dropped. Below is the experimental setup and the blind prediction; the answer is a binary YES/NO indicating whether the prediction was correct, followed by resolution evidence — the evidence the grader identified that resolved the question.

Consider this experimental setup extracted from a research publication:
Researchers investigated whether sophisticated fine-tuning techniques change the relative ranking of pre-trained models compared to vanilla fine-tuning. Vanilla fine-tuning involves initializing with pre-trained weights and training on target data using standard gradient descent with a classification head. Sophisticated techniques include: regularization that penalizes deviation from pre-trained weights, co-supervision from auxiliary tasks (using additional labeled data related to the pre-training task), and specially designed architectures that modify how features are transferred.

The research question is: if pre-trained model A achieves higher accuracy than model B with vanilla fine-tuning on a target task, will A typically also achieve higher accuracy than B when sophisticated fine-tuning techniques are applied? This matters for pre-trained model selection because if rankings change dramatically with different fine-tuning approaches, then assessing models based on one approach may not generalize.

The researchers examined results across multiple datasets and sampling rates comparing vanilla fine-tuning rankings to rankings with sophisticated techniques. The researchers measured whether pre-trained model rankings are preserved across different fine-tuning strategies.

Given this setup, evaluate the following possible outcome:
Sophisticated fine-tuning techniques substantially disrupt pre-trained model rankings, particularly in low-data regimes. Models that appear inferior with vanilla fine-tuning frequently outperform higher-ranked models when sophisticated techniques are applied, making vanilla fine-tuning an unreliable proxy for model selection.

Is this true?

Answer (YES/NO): NO